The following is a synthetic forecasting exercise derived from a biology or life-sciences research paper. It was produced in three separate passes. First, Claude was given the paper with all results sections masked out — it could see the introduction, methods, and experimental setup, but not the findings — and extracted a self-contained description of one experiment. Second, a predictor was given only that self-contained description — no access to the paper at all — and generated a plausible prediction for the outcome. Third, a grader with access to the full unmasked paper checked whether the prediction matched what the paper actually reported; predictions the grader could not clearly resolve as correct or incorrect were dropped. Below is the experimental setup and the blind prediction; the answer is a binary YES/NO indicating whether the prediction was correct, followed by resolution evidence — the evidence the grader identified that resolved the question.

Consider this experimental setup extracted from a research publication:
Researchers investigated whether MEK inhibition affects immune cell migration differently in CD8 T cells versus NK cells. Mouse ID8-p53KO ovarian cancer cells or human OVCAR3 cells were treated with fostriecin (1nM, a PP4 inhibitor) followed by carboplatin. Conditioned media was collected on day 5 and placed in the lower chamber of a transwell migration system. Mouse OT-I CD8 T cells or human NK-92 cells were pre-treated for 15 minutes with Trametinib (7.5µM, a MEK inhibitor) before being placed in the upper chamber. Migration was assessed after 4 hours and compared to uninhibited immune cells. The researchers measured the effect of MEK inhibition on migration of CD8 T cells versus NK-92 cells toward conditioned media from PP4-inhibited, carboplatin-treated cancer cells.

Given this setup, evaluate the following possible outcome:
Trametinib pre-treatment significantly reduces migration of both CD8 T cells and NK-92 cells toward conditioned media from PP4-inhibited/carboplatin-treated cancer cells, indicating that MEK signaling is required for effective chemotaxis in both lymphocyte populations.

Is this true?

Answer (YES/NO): NO